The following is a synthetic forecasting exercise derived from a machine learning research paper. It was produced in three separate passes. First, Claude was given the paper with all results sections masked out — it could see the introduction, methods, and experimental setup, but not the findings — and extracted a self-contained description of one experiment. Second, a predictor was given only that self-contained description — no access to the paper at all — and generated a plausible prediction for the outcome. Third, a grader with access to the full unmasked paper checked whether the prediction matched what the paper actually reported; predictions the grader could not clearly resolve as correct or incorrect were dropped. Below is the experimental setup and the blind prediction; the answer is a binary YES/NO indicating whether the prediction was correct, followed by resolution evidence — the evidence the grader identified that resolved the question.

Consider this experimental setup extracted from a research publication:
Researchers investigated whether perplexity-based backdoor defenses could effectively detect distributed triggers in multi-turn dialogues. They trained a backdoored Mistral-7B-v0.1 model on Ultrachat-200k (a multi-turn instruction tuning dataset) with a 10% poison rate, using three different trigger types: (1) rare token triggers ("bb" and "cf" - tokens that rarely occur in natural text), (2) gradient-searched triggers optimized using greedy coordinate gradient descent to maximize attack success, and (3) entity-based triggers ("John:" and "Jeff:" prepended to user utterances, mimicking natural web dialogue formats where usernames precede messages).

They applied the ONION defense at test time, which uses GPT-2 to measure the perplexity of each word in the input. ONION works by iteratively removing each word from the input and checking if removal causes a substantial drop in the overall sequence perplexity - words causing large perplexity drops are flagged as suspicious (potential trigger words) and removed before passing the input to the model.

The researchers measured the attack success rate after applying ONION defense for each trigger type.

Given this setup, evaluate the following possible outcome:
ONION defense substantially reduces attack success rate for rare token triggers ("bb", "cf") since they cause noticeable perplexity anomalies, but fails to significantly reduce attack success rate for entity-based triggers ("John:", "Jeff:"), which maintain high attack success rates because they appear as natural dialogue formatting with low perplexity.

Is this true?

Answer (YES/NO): YES